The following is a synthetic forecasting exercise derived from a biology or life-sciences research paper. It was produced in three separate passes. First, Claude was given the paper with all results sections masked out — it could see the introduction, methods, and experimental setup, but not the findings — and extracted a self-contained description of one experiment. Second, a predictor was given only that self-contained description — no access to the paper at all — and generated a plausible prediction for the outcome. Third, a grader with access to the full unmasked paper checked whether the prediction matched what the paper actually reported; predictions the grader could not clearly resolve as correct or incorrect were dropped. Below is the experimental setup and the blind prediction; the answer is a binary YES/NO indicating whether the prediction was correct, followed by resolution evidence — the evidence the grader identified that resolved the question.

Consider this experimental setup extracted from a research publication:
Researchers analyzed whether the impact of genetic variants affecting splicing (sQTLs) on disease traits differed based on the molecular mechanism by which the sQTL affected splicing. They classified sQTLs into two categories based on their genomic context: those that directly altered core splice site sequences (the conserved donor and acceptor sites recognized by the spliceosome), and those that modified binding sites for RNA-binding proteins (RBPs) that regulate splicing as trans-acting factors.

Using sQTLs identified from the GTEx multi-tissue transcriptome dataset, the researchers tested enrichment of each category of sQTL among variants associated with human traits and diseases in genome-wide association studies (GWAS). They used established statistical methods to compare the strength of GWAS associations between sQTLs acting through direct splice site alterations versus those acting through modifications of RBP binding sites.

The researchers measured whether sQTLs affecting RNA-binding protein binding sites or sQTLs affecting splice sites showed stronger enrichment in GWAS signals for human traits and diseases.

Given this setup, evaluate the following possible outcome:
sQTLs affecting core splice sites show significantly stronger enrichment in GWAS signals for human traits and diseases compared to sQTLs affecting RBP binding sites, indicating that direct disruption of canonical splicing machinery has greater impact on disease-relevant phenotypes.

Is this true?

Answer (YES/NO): YES